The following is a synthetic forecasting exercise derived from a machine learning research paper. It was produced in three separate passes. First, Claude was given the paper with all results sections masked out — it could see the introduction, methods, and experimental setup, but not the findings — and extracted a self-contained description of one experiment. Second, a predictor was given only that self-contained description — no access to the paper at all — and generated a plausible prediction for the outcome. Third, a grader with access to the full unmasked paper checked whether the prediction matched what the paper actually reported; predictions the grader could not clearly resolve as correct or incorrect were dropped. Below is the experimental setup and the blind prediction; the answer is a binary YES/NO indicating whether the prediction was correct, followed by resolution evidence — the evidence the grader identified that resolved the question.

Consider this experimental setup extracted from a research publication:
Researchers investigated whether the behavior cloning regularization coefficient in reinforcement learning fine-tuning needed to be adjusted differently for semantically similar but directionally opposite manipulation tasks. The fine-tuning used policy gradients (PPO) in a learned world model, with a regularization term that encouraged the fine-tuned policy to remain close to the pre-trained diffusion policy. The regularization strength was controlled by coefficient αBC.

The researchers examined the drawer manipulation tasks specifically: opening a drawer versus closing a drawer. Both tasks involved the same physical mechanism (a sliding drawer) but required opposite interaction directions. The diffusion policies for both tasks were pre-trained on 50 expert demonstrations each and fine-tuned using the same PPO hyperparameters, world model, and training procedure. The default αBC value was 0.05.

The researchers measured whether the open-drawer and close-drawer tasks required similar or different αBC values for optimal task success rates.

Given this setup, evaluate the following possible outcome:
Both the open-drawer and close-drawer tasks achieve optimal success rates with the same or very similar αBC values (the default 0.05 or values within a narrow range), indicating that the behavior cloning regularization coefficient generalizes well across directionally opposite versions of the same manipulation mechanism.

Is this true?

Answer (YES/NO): NO